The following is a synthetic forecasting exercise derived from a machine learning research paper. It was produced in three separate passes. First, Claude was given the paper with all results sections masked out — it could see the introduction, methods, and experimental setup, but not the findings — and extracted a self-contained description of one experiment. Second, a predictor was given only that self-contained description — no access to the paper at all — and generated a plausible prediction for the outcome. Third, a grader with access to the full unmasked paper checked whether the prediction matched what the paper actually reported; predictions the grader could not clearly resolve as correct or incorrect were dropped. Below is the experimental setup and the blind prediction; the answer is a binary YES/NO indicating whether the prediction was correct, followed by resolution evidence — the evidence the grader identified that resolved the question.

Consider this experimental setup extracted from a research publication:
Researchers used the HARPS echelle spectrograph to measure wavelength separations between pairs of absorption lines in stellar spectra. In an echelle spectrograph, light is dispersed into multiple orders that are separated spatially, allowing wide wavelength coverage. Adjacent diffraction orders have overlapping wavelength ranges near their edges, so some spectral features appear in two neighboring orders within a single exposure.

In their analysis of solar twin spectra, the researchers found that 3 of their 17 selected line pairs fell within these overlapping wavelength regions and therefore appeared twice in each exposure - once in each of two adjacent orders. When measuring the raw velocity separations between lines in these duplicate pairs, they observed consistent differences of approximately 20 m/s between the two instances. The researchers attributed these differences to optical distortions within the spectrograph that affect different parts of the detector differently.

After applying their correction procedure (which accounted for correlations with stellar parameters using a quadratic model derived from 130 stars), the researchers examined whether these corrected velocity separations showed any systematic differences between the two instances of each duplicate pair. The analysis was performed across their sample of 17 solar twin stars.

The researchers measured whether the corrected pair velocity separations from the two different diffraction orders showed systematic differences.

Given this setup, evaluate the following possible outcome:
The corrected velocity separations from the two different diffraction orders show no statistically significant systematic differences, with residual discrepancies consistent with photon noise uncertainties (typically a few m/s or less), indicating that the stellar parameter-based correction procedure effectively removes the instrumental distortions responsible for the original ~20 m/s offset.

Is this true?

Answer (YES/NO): YES